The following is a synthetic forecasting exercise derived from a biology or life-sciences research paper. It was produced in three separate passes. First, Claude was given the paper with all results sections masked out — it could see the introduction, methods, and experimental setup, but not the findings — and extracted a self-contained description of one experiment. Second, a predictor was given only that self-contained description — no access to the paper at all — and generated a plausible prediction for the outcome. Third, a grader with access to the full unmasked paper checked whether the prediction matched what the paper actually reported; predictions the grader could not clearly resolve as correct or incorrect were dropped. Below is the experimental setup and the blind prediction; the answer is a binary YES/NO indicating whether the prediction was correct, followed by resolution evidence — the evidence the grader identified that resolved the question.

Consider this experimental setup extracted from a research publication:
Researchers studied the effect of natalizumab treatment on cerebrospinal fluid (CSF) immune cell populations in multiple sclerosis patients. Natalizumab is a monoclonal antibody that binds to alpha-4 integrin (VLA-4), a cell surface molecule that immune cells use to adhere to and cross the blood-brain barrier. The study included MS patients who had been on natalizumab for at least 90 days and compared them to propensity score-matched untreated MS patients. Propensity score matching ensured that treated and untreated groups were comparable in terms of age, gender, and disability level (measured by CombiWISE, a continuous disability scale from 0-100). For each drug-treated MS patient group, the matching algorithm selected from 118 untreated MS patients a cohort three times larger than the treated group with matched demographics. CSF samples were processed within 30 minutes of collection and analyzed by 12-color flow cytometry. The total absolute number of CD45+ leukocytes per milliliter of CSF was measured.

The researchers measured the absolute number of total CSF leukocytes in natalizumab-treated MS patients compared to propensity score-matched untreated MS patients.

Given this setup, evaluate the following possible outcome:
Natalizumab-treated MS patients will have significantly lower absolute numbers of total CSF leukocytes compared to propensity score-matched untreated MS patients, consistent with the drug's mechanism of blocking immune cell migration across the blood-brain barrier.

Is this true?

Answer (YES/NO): YES